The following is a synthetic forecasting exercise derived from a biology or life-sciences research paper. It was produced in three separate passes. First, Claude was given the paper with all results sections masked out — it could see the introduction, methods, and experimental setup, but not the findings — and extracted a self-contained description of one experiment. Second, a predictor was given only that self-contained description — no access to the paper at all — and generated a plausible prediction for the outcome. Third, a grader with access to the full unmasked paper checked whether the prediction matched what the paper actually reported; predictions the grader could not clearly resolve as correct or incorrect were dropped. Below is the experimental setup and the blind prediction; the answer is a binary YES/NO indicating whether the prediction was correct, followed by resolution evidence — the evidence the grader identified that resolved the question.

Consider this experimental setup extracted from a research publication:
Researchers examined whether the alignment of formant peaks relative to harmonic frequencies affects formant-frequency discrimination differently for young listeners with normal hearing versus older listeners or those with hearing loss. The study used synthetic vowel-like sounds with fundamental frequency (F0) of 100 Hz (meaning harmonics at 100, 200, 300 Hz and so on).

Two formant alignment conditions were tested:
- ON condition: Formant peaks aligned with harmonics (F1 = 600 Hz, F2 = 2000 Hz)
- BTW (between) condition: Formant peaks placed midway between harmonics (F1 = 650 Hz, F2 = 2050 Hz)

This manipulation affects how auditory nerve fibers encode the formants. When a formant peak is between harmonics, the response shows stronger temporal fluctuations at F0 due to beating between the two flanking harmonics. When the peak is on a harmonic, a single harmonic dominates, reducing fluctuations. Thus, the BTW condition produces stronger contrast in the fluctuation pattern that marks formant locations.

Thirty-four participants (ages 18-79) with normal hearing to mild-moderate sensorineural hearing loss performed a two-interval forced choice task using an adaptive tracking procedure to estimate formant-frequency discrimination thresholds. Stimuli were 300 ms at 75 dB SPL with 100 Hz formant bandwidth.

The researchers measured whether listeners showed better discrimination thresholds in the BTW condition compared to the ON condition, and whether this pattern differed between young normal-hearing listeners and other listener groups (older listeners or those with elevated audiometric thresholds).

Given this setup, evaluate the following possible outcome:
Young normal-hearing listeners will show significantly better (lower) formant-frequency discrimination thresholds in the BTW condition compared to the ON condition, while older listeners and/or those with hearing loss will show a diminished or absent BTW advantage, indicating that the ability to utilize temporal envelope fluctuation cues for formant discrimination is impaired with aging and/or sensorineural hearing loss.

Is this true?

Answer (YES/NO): YES